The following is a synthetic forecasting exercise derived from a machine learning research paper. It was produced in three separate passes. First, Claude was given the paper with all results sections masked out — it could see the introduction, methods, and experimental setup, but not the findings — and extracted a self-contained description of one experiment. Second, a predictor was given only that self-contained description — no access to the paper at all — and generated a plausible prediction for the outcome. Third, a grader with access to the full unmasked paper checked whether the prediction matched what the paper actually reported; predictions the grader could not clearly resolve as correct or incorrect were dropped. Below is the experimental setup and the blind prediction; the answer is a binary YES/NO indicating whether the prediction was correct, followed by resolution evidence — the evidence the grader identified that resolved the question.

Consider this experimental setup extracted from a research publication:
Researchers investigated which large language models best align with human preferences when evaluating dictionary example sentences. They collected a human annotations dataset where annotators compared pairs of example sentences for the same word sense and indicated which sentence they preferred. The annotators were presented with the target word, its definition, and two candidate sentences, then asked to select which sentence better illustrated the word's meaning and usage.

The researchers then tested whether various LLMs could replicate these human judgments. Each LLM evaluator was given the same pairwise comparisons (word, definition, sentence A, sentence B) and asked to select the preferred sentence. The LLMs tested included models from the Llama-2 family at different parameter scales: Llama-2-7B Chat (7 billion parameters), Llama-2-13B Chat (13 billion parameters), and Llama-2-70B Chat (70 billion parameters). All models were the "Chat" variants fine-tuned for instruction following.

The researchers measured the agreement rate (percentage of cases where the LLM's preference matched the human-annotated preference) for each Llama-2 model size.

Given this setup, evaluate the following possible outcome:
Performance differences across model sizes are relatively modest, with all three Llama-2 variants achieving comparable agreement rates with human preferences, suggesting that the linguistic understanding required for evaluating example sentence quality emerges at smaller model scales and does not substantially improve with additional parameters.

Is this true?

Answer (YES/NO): NO